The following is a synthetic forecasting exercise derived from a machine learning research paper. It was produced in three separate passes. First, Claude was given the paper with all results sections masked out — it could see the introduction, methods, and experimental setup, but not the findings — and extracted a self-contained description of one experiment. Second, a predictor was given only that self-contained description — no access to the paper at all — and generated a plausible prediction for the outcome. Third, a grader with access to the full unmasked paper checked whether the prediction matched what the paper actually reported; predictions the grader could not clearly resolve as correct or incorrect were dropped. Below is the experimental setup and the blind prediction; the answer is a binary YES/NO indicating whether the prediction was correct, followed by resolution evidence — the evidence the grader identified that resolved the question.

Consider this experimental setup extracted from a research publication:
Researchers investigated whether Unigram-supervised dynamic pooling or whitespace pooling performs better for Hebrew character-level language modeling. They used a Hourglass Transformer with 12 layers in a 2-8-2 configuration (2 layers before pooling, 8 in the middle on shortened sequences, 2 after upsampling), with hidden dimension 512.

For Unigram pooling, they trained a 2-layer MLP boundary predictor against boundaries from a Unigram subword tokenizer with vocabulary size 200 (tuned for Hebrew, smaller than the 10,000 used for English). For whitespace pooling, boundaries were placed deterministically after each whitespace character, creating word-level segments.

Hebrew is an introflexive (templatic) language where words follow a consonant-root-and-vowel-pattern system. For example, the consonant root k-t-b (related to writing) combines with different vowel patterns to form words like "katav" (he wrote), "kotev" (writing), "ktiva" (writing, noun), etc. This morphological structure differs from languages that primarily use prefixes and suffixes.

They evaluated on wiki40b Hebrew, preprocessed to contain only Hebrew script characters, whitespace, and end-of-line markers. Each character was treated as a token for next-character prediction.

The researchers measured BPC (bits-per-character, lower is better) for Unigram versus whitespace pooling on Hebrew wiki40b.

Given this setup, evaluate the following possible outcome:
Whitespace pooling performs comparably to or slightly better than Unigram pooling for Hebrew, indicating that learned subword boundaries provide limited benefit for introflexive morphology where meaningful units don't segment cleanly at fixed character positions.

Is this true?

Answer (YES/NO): NO